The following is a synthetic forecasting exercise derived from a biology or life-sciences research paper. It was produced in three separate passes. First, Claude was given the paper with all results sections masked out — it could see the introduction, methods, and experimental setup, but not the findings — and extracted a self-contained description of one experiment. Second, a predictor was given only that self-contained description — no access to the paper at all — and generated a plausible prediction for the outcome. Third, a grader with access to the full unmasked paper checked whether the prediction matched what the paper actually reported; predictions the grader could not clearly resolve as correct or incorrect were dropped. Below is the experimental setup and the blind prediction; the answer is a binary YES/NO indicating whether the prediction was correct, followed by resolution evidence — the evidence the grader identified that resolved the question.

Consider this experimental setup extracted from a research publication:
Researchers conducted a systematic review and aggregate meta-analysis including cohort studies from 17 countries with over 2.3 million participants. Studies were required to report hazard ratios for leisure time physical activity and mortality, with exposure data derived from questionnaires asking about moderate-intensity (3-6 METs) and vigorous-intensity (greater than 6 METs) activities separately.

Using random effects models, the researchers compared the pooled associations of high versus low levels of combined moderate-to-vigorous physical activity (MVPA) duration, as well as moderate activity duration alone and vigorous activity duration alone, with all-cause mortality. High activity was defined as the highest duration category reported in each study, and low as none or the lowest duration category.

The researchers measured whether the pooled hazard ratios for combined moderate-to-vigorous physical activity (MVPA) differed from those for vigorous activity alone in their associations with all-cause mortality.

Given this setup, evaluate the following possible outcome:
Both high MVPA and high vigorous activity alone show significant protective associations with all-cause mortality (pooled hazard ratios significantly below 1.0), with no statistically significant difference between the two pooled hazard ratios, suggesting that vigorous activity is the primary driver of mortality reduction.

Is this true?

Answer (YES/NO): YES